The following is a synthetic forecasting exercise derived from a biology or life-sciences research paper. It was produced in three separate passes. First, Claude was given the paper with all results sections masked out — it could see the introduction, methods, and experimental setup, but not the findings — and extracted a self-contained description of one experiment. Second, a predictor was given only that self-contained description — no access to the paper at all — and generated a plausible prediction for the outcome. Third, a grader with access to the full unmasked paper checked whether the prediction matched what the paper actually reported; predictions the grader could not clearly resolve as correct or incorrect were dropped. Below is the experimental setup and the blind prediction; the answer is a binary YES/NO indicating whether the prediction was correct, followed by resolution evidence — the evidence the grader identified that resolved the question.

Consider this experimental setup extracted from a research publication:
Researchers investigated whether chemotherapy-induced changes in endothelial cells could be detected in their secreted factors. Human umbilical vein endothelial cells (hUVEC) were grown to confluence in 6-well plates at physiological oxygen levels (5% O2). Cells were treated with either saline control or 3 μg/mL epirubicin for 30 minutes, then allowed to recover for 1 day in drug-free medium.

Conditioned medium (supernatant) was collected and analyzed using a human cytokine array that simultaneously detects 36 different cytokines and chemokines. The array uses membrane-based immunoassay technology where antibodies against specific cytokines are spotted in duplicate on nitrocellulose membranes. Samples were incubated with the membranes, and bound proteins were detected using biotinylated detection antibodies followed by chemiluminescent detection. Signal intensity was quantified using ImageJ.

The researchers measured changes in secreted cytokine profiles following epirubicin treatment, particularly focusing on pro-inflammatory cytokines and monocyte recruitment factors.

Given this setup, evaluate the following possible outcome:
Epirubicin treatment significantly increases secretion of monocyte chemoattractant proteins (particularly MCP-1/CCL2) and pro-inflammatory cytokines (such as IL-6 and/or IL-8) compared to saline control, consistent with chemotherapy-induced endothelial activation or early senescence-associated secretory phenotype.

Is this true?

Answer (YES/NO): YES